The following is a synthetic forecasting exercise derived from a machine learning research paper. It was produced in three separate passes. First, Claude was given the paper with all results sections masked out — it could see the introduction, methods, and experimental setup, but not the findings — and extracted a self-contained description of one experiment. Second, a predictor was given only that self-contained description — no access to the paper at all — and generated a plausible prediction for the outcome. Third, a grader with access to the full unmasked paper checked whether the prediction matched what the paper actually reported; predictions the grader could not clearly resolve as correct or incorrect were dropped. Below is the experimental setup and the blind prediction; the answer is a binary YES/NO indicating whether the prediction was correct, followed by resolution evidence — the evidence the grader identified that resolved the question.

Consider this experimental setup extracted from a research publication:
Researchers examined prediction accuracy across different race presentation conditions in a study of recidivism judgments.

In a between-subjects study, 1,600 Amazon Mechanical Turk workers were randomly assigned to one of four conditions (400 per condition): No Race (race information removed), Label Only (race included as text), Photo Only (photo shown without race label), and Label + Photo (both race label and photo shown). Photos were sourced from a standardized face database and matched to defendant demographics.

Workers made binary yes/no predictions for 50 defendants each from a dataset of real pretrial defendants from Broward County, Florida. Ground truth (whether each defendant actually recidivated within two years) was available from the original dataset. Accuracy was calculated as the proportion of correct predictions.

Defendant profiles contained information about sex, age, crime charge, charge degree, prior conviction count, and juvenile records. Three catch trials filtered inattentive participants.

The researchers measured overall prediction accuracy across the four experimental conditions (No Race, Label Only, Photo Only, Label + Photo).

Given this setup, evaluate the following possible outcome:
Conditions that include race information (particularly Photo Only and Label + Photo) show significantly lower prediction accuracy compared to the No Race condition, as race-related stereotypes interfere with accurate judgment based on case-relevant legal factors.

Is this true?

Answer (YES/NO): NO